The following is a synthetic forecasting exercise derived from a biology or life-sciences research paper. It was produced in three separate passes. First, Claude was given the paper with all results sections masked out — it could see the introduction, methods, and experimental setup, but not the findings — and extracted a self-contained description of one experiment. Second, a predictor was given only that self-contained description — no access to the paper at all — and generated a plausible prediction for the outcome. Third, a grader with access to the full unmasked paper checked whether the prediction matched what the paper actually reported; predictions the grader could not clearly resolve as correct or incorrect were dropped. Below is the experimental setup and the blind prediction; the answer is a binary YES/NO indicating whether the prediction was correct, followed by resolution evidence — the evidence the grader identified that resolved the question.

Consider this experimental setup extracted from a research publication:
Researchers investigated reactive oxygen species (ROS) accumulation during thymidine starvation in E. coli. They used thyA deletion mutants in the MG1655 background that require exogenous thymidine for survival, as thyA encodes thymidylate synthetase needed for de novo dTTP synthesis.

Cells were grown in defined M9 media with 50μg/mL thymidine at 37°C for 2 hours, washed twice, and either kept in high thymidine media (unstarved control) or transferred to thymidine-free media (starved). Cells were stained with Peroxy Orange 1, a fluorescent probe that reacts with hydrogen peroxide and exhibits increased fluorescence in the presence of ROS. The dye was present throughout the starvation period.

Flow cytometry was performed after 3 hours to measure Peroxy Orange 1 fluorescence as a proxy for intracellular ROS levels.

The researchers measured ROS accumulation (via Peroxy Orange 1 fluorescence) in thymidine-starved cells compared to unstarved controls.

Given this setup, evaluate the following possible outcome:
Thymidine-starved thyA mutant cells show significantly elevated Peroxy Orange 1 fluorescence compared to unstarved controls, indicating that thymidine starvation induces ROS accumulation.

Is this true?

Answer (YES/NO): YES